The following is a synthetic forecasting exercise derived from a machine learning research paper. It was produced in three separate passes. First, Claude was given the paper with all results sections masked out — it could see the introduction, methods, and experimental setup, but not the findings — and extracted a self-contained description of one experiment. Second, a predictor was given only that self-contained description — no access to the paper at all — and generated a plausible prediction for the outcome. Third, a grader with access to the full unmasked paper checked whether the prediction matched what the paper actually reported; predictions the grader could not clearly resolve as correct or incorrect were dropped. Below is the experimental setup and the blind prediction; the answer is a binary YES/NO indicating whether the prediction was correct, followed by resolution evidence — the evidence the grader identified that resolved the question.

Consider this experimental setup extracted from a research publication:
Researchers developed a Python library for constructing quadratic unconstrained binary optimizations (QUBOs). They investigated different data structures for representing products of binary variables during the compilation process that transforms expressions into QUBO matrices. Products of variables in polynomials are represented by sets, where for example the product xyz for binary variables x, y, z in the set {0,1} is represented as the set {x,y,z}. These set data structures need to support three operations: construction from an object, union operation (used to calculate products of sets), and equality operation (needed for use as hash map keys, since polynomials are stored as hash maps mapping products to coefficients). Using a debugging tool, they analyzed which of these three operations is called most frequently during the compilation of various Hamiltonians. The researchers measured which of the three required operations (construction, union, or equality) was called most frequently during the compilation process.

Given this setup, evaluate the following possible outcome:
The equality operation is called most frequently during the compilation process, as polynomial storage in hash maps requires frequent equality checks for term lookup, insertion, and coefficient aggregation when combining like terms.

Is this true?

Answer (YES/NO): YES